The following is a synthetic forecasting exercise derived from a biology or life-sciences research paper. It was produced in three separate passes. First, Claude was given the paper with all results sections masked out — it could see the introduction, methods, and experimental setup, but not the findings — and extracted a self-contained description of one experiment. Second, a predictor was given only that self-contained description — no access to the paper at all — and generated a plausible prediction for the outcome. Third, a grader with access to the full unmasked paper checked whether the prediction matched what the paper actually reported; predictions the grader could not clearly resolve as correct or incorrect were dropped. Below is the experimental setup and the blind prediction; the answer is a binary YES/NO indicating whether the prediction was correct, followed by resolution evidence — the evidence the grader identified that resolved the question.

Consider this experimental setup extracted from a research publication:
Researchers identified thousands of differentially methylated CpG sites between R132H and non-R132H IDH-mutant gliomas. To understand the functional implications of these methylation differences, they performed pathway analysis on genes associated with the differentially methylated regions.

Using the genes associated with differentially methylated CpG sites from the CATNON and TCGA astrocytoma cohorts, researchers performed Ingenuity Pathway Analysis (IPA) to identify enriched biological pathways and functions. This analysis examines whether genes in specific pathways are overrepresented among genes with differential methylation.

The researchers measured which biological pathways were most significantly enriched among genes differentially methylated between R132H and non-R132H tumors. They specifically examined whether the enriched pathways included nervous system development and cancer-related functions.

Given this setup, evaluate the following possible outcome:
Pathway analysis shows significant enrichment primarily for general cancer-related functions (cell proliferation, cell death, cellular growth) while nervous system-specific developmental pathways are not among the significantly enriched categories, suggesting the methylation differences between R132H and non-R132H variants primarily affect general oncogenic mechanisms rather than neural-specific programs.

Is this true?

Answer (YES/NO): YES